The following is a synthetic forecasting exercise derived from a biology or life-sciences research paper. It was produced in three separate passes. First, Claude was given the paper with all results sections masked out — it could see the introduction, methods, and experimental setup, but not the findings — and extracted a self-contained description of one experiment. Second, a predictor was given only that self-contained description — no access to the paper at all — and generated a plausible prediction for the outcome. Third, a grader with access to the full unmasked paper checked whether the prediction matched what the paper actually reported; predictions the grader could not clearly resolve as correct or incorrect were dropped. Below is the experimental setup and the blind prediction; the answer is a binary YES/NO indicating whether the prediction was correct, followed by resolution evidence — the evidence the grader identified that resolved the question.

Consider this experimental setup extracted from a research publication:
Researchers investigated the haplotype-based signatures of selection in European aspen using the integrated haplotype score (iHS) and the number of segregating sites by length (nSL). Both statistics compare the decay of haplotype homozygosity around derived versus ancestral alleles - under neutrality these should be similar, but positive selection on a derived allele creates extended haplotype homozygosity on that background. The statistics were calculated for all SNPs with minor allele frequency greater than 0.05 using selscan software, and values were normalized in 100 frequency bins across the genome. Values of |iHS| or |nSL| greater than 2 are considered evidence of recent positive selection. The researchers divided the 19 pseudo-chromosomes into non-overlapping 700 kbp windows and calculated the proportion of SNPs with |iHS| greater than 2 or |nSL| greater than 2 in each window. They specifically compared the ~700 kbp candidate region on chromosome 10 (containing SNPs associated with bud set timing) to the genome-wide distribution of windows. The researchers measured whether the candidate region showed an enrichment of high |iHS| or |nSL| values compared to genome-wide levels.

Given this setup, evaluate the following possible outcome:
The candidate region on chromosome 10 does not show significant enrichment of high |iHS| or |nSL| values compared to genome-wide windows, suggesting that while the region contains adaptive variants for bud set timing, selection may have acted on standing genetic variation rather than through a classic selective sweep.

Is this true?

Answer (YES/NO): NO